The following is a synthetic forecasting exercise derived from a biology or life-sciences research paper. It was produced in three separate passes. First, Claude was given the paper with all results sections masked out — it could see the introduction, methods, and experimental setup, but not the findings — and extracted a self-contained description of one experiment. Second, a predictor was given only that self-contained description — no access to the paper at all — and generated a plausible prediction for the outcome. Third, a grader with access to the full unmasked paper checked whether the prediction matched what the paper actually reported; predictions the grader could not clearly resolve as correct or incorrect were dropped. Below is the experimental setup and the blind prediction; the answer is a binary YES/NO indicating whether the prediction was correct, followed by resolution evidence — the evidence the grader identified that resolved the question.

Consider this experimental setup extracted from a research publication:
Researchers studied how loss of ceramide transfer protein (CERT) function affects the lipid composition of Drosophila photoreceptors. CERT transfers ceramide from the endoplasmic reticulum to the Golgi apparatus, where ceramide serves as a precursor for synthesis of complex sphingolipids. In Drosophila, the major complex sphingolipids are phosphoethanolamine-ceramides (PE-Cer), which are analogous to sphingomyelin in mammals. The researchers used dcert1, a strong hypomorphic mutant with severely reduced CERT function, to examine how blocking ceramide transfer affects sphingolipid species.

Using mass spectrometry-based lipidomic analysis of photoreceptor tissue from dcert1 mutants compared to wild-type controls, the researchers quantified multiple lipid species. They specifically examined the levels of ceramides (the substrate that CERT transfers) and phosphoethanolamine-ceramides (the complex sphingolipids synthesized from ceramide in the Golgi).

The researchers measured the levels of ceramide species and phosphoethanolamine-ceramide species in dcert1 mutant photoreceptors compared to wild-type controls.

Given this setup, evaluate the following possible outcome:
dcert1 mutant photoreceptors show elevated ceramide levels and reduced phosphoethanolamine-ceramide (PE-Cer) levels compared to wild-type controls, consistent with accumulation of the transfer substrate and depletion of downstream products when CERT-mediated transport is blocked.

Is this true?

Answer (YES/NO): NO